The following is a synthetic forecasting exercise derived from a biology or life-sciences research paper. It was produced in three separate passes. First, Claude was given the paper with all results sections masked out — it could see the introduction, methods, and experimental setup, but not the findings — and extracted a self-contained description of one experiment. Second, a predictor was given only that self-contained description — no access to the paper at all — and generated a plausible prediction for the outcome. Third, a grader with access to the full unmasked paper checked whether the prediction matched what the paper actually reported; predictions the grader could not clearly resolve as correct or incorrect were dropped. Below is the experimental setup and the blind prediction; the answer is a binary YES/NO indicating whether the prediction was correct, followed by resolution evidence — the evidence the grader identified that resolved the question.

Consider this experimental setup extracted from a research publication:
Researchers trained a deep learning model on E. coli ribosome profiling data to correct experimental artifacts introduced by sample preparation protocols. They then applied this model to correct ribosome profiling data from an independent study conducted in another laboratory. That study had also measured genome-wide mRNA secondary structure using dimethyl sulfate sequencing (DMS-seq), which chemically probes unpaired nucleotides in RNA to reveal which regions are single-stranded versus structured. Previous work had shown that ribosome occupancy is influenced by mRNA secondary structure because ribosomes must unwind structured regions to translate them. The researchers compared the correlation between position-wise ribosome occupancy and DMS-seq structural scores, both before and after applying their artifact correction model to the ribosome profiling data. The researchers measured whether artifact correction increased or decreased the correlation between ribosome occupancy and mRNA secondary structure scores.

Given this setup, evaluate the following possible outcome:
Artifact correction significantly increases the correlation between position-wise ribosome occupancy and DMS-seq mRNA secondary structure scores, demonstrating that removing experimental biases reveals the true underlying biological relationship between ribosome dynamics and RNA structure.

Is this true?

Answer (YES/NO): YES